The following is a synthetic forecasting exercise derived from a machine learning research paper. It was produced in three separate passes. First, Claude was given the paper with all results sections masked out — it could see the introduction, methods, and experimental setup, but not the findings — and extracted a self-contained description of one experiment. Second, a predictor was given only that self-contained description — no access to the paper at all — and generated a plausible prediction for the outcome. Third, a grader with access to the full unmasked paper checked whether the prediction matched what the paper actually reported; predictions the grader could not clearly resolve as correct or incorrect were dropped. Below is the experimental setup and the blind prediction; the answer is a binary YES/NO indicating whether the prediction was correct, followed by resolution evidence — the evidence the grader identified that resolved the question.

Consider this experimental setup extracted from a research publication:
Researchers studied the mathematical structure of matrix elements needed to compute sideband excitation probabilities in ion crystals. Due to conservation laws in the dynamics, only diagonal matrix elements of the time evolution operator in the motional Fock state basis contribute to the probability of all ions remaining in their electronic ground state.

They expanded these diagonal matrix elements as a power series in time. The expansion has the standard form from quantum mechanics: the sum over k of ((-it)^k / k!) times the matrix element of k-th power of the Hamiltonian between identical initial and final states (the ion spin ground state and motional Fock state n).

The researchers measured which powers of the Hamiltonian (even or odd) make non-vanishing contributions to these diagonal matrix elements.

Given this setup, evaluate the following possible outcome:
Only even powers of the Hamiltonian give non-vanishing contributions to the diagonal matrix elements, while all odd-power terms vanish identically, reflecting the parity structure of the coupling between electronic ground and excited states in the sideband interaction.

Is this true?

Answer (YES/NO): YES